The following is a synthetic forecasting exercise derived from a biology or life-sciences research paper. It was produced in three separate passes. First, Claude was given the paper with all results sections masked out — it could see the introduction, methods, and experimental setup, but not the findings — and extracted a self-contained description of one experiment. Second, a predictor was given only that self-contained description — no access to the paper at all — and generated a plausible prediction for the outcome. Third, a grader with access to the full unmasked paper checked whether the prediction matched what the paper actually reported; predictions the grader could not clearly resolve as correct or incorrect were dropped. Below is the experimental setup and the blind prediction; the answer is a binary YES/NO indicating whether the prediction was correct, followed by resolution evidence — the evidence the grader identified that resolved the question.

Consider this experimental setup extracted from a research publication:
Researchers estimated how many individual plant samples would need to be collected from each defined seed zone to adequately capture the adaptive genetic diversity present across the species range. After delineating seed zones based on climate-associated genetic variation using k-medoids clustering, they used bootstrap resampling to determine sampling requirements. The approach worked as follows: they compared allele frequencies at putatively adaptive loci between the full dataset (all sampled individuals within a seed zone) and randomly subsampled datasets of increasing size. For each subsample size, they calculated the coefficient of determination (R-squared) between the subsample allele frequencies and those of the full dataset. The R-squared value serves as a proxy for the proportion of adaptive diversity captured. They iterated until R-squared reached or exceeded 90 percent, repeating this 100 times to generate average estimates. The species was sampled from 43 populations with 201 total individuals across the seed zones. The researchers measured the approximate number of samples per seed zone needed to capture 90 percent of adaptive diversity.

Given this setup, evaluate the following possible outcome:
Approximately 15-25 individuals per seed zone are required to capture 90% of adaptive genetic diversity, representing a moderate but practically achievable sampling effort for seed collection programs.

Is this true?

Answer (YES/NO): NO